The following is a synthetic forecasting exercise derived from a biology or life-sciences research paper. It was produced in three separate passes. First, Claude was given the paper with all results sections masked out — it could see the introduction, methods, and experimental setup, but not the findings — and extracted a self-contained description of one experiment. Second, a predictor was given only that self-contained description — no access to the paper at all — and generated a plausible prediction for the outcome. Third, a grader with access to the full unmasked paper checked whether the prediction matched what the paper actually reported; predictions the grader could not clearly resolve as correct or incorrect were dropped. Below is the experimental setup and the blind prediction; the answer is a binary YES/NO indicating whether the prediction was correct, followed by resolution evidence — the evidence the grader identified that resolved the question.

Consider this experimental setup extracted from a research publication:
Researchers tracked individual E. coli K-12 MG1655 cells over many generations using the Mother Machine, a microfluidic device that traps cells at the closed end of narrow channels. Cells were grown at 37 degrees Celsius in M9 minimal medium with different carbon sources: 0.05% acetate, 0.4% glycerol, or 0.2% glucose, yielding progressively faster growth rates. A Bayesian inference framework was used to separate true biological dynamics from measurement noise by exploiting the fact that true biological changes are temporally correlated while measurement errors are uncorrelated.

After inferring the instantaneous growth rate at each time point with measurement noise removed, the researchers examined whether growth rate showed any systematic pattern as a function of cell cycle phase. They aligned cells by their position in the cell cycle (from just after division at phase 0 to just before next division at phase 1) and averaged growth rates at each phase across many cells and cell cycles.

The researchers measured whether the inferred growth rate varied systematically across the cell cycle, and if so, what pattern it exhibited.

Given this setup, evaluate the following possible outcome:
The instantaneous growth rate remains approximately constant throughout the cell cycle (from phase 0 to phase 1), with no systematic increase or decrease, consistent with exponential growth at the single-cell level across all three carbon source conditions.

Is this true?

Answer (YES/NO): NO